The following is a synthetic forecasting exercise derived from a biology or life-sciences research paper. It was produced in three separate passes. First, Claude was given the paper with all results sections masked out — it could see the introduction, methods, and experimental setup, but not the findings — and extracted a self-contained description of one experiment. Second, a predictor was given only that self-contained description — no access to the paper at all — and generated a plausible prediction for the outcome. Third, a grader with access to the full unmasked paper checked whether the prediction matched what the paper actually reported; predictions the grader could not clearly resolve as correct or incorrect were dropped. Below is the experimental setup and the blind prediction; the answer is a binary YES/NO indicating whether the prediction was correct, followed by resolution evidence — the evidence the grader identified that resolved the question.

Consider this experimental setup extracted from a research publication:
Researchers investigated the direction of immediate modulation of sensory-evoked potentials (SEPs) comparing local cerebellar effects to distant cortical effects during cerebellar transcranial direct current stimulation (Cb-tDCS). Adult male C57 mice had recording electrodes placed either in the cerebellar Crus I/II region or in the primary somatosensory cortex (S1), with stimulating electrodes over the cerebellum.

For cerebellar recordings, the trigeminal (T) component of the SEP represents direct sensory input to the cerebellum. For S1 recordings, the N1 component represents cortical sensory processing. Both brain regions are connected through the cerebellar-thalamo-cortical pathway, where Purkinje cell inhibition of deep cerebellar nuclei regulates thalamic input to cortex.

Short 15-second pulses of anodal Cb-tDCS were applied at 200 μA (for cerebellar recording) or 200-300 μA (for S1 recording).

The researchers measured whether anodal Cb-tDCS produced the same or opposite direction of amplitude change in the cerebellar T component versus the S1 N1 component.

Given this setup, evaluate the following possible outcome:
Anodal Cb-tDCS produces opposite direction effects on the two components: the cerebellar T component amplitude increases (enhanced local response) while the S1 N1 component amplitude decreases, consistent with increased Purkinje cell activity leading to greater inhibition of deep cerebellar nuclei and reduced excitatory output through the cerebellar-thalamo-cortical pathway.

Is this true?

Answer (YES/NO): YES